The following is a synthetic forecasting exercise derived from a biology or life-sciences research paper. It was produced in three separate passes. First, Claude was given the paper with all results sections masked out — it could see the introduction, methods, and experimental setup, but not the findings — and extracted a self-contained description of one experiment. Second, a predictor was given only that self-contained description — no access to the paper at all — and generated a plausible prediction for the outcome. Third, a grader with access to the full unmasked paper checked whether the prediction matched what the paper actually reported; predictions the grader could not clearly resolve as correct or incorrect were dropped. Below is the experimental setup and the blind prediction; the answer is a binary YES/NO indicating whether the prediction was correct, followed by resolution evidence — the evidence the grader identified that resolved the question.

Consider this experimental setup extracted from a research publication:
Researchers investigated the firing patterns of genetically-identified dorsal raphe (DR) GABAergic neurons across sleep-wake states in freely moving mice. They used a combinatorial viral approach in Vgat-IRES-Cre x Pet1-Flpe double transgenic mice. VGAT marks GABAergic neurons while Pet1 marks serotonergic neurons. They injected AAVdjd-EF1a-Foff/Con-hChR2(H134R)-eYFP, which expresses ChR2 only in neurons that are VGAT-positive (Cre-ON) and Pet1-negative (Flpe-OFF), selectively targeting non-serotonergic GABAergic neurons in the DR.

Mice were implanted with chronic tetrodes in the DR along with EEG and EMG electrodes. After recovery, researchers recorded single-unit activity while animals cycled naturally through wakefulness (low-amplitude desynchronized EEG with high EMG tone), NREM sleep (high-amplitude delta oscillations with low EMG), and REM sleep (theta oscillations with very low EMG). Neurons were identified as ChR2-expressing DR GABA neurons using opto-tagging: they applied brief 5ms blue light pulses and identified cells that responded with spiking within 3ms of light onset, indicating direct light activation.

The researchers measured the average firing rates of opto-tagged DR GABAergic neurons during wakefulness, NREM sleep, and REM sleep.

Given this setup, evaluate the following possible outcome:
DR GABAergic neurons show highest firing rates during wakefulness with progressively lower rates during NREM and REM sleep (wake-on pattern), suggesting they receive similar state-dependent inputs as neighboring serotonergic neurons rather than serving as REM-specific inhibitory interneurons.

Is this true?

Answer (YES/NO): NO